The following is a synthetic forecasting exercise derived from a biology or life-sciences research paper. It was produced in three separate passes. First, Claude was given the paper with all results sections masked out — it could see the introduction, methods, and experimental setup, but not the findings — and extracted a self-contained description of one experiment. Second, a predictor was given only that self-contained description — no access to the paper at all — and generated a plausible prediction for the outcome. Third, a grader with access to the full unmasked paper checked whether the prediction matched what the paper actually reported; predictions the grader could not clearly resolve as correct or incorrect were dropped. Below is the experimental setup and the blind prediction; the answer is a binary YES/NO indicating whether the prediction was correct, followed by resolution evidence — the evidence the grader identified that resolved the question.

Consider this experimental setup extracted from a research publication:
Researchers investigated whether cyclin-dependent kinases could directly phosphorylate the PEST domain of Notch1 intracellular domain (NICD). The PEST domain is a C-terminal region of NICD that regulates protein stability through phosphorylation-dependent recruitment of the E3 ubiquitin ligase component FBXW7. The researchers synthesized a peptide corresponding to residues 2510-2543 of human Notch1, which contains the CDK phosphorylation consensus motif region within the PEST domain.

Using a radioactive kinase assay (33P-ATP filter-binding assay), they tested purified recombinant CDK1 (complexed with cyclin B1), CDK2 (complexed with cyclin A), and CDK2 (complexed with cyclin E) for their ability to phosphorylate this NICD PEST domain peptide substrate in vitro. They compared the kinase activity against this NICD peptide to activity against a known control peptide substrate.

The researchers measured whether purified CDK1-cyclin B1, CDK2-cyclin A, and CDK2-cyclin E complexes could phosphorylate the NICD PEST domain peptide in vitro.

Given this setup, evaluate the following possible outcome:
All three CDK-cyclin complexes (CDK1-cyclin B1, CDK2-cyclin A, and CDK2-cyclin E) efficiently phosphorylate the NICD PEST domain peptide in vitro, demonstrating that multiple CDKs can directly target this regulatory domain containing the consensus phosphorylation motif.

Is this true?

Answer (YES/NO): YES